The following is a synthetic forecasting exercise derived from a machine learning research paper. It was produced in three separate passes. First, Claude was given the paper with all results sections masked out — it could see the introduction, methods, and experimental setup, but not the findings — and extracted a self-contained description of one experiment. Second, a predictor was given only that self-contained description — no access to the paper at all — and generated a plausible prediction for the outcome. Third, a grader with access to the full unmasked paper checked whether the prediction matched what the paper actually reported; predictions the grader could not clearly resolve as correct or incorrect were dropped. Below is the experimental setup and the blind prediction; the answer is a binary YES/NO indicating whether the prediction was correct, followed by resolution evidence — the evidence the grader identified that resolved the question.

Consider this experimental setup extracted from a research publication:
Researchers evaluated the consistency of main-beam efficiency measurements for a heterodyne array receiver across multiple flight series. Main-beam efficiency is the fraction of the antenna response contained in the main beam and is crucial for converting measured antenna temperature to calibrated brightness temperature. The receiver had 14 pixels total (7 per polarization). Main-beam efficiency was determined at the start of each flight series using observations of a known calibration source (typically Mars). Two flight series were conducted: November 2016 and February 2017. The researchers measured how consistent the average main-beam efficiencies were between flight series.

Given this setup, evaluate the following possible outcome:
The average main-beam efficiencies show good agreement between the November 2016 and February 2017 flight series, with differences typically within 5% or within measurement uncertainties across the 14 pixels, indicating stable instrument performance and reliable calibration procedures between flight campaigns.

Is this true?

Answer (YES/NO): YES